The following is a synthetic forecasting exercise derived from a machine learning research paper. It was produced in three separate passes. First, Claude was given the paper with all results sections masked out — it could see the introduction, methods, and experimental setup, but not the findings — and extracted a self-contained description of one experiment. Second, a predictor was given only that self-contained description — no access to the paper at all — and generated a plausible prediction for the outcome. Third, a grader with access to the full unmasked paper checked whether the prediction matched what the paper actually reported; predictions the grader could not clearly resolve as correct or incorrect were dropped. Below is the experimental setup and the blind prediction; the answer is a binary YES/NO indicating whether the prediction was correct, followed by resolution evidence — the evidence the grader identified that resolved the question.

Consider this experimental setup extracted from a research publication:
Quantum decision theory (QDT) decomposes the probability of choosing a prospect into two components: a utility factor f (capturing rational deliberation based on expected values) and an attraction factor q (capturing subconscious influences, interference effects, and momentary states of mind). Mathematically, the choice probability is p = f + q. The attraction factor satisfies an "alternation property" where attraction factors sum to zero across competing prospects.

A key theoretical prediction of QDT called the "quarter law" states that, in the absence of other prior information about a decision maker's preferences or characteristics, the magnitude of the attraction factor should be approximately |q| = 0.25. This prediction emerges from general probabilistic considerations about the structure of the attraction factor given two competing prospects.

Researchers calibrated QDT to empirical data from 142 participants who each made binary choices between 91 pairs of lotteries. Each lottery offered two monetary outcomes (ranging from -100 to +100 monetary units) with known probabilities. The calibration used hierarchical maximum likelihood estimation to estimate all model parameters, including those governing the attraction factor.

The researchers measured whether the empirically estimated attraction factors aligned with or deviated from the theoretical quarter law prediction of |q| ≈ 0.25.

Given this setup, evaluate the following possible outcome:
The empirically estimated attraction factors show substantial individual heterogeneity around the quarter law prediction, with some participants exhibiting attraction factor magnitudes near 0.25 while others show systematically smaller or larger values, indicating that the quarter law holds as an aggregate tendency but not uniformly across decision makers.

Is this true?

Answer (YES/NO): NO